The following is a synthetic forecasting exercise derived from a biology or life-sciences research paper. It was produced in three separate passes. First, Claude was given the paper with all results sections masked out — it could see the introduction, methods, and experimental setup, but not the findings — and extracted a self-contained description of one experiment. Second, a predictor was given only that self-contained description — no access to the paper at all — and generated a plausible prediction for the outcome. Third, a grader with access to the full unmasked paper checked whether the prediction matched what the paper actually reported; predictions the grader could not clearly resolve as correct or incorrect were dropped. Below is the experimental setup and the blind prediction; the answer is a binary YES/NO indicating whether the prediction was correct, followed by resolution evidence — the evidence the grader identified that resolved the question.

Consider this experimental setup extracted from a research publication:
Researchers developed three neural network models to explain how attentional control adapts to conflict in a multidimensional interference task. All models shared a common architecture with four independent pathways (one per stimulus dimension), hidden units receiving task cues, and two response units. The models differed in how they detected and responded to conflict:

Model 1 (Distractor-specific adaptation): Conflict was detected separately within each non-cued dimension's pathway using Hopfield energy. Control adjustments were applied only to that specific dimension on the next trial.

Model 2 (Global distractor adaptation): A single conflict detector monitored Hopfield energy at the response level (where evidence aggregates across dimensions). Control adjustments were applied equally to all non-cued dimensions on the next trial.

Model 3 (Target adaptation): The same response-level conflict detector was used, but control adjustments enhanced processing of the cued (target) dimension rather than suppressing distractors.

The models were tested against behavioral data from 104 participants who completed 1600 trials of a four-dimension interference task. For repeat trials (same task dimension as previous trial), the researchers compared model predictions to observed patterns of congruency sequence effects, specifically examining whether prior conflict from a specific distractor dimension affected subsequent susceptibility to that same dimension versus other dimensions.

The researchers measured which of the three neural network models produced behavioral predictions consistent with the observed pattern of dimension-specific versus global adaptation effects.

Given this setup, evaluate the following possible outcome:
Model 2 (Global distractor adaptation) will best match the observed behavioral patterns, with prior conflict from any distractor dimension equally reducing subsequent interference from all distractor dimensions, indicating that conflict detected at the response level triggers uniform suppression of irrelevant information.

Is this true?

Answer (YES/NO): NO